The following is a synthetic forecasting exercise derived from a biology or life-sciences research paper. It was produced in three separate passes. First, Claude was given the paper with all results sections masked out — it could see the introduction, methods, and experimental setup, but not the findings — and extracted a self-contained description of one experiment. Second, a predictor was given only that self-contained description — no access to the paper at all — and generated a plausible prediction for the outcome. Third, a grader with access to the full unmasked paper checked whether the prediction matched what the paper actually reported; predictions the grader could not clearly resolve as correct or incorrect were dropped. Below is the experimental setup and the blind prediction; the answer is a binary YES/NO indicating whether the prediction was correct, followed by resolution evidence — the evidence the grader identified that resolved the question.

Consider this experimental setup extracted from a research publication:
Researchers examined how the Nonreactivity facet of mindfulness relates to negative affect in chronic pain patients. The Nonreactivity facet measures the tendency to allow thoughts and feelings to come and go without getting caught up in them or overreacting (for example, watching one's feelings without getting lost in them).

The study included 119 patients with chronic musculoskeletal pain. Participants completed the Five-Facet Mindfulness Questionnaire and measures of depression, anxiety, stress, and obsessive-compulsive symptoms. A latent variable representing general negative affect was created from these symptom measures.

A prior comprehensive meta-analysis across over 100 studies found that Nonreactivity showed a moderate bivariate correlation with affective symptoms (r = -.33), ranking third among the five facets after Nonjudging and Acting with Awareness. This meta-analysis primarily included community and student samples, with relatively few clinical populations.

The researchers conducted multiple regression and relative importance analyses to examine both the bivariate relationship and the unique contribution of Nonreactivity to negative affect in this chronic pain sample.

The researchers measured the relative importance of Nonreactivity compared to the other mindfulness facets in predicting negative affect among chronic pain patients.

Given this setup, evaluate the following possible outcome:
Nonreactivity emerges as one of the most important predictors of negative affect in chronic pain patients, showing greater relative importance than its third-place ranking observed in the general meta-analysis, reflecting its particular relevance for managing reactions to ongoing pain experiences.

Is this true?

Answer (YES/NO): NO